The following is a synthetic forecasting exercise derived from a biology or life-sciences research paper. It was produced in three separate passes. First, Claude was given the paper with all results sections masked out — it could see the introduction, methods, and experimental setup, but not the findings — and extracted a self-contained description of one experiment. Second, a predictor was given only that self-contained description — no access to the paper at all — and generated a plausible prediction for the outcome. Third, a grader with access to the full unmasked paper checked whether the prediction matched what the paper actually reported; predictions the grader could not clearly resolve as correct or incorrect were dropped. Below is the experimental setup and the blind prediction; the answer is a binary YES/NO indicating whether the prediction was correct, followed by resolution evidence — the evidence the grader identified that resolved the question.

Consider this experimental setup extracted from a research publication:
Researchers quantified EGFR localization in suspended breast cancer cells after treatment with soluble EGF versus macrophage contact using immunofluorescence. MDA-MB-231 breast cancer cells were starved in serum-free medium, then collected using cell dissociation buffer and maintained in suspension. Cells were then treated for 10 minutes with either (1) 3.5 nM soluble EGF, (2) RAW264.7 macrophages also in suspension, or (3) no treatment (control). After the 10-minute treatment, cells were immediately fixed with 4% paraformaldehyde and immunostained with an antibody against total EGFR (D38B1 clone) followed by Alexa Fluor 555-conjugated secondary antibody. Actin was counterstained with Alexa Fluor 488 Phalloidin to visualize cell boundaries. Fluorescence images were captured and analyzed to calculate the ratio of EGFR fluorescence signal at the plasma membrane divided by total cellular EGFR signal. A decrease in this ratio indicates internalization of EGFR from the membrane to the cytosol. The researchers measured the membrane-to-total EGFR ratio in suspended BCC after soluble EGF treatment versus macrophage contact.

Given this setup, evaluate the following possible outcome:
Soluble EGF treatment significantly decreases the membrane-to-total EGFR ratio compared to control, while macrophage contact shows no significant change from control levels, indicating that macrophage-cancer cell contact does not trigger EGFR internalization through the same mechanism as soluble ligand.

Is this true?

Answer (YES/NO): NO